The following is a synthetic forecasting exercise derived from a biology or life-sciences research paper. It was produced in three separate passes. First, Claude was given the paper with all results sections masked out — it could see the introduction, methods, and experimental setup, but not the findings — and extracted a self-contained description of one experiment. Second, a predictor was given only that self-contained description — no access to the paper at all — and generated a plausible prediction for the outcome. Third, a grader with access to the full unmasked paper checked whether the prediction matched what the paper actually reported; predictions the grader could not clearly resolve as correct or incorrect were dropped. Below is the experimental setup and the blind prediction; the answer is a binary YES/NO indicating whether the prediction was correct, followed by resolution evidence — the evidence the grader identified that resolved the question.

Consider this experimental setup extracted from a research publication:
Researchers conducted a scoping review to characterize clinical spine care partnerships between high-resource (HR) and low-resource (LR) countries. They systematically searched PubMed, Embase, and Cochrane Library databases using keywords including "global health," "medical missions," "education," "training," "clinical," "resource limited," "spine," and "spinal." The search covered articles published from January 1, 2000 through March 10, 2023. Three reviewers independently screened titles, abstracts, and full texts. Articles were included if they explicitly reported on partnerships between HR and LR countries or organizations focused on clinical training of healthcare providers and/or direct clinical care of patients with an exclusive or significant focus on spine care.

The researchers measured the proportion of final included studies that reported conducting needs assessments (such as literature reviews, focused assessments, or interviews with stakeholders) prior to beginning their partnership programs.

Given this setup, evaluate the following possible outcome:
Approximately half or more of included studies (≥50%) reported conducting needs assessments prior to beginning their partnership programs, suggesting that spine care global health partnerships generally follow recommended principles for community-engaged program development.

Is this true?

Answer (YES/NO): NO